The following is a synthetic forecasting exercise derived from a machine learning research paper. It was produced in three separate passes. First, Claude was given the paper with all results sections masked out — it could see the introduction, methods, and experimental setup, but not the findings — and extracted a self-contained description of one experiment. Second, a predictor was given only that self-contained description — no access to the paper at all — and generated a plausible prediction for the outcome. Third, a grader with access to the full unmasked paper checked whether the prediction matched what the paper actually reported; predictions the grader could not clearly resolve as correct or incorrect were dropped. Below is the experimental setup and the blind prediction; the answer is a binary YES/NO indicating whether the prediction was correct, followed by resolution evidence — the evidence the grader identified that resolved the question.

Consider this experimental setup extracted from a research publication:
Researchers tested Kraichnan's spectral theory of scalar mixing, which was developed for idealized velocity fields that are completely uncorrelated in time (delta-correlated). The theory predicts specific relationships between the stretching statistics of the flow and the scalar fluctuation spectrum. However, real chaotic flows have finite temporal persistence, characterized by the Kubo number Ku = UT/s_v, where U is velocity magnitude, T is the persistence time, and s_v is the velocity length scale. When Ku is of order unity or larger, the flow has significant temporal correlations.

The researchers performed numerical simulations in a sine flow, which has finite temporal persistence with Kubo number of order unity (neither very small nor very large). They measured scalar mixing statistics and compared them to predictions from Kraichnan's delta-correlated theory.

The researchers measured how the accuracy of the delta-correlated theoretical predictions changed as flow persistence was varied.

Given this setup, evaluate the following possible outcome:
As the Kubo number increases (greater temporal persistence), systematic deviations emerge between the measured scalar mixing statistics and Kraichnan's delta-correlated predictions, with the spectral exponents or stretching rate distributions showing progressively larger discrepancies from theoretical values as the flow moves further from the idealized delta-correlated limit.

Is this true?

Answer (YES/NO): NO